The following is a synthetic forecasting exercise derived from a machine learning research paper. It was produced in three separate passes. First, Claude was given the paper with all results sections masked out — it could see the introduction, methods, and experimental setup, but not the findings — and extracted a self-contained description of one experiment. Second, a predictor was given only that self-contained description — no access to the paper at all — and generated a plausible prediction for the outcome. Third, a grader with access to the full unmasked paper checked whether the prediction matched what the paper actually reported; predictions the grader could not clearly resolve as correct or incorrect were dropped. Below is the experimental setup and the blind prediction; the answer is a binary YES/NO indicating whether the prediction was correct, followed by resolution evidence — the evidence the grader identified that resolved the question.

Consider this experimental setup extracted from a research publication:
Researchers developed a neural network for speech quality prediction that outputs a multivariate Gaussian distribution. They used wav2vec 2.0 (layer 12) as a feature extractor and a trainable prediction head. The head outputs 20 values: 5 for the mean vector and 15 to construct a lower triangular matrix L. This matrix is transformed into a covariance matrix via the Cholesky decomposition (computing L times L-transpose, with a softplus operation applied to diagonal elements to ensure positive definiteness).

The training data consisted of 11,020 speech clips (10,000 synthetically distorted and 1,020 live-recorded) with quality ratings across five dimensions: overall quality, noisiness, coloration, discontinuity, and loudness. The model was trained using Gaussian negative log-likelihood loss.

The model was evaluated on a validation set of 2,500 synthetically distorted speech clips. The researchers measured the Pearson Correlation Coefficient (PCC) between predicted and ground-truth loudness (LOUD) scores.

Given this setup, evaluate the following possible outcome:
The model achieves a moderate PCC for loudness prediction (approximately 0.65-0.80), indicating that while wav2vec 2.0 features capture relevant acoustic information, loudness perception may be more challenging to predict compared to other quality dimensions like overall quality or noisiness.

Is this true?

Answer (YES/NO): YES